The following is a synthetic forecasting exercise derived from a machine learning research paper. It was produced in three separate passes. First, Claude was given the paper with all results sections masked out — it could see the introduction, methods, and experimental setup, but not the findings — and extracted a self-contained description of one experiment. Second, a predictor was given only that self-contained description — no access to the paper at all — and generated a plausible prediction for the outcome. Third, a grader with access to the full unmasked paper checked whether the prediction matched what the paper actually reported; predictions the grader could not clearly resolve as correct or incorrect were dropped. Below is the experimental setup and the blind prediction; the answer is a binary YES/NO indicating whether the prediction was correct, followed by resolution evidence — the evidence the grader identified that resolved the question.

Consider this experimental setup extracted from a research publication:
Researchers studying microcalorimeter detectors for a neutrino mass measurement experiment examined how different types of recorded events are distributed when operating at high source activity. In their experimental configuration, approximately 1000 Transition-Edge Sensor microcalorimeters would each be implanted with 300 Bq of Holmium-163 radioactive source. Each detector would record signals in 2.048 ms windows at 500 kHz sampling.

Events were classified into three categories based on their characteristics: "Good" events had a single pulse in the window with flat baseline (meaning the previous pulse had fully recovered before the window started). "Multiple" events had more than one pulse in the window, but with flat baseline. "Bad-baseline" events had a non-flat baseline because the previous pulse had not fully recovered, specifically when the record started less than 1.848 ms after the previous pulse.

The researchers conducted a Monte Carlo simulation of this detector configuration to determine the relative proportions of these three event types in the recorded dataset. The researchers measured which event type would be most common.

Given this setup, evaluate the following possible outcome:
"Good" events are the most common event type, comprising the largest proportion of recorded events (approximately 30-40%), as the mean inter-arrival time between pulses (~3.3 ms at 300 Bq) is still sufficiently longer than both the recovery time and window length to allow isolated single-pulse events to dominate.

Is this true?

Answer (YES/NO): NO